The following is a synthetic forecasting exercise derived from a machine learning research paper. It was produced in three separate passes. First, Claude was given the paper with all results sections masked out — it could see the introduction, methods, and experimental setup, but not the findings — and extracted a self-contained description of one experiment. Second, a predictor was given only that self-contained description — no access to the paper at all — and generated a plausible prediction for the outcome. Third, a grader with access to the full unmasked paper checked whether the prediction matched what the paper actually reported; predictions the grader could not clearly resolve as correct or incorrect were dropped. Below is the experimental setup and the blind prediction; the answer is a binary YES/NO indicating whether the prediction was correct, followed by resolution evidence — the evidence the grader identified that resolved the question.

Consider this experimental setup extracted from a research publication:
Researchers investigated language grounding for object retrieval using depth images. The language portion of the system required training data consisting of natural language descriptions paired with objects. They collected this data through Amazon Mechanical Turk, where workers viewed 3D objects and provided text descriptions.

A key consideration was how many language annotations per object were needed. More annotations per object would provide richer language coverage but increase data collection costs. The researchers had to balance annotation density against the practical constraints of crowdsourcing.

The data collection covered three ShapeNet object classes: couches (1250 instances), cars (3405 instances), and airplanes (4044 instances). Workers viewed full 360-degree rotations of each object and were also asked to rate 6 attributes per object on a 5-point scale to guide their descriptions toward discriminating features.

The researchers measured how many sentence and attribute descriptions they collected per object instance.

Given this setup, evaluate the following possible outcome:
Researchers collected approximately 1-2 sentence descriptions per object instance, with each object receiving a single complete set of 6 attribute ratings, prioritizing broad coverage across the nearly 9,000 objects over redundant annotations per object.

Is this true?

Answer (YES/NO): NO